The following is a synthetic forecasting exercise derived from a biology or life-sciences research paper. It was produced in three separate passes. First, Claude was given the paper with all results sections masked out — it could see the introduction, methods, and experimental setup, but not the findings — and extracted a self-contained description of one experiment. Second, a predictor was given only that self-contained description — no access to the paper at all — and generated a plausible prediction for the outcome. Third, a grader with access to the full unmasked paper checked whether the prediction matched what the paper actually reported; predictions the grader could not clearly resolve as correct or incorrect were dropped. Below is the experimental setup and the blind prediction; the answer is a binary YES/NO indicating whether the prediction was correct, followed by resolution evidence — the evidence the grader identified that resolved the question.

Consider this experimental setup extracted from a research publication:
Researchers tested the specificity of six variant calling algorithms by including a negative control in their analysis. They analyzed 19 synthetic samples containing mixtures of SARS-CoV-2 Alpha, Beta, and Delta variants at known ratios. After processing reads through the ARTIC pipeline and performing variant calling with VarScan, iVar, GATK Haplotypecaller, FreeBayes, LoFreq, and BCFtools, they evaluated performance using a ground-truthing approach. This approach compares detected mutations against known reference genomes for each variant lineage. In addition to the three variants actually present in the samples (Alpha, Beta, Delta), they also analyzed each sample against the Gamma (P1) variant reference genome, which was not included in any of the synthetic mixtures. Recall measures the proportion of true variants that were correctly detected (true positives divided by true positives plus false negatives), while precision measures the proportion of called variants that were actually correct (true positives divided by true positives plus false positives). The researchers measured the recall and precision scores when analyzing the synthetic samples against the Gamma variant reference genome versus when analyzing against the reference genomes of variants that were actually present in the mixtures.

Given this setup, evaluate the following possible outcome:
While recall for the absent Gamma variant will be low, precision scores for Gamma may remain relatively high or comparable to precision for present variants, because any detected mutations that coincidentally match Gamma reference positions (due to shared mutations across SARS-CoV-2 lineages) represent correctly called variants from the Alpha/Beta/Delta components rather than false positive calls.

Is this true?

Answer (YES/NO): NO